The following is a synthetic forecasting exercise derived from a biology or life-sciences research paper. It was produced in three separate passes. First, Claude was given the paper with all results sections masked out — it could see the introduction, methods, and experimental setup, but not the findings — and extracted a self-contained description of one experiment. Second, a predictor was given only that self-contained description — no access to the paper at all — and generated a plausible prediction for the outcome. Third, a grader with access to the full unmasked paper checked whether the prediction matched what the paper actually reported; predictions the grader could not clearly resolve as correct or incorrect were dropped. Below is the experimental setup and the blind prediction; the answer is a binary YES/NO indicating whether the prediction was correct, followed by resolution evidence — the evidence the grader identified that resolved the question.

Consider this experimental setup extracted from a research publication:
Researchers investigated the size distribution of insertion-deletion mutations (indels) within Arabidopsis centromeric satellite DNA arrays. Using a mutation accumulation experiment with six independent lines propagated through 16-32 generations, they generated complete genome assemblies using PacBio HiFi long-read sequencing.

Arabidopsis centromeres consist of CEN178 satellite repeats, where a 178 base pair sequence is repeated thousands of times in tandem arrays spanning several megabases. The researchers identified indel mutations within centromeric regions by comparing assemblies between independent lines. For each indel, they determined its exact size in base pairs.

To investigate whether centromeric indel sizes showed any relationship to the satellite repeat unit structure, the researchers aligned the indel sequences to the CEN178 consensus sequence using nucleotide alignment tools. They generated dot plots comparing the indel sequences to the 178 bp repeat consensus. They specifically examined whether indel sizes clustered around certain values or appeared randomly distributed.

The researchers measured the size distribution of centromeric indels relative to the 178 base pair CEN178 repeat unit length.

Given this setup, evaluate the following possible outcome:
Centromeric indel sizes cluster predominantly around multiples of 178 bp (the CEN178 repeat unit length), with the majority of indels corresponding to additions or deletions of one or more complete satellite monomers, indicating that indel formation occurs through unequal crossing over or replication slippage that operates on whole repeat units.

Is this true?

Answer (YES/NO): YES